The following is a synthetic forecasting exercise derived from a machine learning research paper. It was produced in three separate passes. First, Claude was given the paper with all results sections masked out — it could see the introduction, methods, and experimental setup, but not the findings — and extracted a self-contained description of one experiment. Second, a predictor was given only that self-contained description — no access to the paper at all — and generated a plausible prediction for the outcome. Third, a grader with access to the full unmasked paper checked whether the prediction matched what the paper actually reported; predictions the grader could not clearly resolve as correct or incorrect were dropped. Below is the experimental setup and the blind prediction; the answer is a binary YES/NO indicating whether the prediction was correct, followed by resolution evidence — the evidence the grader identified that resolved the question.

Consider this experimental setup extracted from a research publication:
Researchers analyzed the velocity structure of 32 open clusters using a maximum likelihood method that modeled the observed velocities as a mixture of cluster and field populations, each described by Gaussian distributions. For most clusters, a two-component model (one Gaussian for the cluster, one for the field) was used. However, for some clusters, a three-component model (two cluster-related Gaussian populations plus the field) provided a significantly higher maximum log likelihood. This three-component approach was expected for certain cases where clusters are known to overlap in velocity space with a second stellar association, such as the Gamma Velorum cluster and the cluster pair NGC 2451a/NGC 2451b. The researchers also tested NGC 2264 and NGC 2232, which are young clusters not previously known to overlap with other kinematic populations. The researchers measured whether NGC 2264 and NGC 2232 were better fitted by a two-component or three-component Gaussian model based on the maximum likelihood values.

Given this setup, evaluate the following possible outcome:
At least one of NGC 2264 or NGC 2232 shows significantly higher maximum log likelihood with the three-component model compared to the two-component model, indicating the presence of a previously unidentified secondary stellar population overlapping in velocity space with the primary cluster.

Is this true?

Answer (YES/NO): NO